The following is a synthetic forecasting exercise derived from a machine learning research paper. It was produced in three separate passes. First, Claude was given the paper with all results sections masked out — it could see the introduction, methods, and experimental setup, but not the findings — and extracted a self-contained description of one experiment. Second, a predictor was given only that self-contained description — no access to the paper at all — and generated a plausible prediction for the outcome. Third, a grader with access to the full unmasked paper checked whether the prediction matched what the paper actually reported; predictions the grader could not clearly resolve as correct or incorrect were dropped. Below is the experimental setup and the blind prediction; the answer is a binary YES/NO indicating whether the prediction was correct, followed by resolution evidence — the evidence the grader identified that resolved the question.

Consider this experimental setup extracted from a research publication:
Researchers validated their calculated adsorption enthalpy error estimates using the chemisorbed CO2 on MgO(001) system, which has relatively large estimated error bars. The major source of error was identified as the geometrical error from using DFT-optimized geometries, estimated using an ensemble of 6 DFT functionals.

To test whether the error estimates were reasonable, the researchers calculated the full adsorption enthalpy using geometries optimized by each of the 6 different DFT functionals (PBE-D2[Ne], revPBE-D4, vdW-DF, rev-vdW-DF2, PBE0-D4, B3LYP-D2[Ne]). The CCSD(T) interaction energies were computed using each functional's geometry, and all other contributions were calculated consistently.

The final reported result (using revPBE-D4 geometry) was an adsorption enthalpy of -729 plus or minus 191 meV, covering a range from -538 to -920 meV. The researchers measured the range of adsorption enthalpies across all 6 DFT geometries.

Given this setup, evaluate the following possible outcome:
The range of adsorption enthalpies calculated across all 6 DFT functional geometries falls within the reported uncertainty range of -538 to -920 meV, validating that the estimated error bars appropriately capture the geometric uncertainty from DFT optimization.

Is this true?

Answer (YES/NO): YES